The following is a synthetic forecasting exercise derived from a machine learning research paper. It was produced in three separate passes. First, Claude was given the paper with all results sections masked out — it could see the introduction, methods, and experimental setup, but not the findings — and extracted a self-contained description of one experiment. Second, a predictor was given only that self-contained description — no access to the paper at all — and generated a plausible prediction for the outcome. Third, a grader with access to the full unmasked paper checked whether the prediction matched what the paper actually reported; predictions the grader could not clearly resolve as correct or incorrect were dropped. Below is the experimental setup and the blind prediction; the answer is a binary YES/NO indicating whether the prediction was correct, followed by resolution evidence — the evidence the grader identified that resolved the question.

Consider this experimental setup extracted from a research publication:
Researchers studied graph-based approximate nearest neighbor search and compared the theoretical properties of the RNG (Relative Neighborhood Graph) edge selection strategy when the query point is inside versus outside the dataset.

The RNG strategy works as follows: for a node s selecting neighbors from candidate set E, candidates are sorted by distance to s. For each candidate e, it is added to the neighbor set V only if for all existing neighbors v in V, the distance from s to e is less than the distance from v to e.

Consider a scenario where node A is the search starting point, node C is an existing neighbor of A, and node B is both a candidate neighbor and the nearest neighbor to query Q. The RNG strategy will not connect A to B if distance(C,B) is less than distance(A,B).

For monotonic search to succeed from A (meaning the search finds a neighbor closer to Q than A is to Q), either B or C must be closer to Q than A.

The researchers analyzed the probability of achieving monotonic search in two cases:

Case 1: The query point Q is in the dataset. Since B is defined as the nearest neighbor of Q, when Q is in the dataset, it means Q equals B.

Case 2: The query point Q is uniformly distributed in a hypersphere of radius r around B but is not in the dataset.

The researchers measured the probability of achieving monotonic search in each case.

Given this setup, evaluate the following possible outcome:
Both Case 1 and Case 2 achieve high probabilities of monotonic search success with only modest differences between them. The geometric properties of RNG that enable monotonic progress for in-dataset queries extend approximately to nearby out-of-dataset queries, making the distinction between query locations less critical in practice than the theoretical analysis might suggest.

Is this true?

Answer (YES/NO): NO